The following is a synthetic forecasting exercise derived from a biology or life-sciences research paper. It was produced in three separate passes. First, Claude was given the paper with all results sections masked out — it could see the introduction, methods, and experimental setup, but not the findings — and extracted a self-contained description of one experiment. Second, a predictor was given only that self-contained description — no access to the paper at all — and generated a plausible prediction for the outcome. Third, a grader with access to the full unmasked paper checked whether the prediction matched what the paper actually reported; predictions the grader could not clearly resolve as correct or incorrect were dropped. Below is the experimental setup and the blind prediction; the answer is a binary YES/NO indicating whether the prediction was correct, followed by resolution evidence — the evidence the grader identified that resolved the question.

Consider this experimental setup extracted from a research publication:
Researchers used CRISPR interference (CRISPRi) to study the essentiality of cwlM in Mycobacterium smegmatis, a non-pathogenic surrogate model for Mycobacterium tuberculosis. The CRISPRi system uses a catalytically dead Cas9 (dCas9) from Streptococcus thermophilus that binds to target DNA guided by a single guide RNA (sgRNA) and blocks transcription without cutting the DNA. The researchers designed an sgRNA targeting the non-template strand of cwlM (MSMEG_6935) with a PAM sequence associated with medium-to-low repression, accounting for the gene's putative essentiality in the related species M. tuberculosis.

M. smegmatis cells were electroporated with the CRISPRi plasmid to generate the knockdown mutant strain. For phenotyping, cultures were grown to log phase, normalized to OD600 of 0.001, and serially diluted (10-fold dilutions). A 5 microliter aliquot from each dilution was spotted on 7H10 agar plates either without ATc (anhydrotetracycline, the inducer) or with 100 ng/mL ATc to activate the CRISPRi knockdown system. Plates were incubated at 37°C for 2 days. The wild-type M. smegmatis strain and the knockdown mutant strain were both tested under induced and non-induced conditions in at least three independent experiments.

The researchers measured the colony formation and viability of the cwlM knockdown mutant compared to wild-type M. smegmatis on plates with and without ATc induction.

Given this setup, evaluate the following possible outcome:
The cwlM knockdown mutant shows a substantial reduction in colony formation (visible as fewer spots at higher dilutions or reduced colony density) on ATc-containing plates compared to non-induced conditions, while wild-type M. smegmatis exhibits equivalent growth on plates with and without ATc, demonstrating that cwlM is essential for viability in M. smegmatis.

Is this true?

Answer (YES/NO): YES